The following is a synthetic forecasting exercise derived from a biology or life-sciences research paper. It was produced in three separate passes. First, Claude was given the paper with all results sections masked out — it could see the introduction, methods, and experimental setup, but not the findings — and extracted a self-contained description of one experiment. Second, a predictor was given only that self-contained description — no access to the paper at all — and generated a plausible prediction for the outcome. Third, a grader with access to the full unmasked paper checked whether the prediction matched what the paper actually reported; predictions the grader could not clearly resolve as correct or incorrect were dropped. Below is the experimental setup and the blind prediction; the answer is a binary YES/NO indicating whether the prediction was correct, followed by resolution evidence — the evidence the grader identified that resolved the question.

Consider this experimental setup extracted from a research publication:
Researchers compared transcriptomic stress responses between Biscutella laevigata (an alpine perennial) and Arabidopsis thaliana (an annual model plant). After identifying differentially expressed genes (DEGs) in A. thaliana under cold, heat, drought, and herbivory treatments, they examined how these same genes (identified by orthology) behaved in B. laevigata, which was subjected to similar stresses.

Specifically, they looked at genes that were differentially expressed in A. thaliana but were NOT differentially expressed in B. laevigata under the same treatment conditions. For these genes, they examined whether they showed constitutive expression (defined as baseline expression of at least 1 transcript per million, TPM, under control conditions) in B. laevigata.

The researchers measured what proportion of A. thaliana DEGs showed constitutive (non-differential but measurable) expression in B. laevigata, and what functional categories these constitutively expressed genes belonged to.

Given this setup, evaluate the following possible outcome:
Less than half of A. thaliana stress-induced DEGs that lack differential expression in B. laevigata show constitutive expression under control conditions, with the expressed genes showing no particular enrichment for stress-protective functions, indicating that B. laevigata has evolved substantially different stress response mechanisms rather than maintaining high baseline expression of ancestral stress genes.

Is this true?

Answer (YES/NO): NO